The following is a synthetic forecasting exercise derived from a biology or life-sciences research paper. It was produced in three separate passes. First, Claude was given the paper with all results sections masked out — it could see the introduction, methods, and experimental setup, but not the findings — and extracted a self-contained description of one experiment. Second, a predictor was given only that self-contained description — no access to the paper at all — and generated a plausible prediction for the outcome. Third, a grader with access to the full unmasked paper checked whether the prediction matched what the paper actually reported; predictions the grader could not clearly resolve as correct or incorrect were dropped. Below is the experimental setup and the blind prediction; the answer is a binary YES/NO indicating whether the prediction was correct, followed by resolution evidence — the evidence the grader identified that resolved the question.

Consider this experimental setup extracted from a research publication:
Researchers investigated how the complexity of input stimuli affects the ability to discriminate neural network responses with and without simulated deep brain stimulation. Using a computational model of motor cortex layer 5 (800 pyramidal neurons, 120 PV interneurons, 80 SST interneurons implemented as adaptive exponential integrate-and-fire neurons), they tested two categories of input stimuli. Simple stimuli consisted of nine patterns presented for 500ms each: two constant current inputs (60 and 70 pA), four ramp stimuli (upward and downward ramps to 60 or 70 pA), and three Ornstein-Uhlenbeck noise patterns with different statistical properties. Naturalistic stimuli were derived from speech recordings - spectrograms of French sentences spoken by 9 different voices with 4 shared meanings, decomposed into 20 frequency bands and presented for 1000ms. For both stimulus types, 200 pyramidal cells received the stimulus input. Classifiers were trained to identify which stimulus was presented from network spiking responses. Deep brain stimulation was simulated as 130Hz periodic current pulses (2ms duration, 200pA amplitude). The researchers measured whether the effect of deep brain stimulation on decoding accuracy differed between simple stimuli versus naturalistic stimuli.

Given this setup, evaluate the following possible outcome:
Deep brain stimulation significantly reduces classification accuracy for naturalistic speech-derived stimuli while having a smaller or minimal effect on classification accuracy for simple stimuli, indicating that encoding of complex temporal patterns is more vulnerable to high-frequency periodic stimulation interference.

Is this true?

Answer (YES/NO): NO